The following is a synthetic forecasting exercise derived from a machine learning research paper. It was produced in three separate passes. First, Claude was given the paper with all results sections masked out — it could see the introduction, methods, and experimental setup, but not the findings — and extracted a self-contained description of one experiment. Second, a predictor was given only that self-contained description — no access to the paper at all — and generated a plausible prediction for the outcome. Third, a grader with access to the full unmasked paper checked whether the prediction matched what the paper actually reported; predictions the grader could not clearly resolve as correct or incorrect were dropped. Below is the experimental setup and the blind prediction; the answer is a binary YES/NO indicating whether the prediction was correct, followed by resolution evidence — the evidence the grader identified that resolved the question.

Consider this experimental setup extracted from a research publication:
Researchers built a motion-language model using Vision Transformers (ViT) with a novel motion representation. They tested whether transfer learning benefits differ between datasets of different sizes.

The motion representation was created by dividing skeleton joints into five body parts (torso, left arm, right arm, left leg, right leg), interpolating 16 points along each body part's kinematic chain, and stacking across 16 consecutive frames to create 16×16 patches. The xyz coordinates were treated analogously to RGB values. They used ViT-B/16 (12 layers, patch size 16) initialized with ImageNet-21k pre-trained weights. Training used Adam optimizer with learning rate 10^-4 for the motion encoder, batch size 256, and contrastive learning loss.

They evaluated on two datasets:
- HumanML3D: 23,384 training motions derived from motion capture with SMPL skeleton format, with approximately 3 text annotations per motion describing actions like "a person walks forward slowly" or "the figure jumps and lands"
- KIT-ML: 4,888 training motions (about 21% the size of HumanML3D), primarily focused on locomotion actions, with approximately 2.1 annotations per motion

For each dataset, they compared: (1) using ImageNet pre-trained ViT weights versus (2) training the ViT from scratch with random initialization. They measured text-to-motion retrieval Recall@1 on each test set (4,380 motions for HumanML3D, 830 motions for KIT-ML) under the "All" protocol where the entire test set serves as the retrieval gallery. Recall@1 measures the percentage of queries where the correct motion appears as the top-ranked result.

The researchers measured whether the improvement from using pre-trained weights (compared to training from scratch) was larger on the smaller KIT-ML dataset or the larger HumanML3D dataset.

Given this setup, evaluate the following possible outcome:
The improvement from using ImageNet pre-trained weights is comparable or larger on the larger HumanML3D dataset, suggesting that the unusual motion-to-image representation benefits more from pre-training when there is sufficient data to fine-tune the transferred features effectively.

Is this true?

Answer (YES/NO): NO